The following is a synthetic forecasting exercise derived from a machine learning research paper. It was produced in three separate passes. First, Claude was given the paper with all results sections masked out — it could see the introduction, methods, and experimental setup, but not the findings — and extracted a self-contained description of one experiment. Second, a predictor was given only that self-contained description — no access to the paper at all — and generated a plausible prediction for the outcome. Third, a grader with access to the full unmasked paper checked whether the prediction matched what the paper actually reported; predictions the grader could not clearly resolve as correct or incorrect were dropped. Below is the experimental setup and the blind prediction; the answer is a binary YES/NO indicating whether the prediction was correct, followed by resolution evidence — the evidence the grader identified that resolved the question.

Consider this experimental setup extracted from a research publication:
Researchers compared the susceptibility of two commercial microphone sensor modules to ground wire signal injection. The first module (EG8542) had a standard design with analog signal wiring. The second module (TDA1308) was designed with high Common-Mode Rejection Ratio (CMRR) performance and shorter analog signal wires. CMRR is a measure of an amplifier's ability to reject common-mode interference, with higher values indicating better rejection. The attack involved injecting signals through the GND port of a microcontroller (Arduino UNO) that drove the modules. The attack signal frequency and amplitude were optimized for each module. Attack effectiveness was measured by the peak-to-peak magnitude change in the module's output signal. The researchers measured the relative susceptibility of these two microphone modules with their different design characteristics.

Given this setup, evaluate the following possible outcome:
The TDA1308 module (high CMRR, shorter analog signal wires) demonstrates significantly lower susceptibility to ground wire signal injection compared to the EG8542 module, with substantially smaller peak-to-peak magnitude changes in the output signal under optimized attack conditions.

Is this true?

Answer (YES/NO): YES